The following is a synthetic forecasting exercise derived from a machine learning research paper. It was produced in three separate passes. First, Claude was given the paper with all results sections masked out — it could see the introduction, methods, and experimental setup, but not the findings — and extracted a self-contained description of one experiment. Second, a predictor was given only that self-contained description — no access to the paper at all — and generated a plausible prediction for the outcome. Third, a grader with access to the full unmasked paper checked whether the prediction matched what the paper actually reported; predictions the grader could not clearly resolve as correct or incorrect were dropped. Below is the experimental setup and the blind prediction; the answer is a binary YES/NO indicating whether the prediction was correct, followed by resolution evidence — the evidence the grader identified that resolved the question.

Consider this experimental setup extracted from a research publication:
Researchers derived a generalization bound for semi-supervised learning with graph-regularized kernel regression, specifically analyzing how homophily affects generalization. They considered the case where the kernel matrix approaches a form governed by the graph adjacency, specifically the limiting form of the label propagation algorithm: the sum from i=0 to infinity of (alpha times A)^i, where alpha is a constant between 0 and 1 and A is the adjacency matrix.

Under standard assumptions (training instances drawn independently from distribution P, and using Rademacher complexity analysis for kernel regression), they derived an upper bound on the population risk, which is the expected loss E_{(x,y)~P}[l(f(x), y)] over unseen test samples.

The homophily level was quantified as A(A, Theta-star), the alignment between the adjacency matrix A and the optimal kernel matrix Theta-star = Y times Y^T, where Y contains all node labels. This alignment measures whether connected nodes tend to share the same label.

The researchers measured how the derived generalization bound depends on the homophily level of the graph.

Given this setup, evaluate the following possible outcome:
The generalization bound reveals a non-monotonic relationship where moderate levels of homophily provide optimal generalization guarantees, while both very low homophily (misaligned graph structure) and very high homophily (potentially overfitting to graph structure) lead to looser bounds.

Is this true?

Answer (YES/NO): NO